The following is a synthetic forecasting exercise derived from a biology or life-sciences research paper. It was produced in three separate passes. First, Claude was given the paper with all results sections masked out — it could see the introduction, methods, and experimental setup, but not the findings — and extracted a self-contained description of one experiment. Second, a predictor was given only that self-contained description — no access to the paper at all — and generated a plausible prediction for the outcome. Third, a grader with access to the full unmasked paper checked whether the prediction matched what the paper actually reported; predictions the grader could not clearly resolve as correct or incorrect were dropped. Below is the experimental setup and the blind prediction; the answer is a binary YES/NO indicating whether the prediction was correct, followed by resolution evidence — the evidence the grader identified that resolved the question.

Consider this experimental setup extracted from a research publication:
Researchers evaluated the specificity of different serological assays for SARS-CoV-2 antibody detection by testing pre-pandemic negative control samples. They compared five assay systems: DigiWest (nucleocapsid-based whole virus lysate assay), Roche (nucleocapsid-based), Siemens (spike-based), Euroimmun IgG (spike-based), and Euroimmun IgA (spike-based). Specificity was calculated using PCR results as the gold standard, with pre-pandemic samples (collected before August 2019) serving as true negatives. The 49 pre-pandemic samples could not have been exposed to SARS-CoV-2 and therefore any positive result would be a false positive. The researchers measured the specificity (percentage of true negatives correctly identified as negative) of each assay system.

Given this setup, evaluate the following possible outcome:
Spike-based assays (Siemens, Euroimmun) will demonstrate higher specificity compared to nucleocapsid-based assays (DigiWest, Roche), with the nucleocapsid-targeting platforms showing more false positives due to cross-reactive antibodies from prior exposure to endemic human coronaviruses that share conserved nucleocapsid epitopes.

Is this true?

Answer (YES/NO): NO